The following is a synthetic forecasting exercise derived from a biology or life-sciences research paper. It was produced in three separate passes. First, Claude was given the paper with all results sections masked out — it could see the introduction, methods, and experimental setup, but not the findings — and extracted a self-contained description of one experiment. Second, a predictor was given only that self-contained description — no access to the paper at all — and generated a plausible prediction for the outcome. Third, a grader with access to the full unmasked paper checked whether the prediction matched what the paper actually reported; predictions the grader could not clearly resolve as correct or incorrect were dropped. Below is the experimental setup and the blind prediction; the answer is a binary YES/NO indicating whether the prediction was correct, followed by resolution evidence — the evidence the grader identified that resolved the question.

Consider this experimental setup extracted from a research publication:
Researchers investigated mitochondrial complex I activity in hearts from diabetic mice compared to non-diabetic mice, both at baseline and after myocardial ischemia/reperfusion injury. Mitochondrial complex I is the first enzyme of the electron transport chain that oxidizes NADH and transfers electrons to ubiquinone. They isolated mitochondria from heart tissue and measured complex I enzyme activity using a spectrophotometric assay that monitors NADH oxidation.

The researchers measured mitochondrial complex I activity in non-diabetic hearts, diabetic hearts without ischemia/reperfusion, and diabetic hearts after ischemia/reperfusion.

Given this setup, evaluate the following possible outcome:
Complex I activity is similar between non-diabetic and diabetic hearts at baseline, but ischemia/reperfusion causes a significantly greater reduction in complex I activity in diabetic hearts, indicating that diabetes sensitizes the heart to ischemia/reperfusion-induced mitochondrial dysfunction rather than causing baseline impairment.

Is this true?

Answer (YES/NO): NO